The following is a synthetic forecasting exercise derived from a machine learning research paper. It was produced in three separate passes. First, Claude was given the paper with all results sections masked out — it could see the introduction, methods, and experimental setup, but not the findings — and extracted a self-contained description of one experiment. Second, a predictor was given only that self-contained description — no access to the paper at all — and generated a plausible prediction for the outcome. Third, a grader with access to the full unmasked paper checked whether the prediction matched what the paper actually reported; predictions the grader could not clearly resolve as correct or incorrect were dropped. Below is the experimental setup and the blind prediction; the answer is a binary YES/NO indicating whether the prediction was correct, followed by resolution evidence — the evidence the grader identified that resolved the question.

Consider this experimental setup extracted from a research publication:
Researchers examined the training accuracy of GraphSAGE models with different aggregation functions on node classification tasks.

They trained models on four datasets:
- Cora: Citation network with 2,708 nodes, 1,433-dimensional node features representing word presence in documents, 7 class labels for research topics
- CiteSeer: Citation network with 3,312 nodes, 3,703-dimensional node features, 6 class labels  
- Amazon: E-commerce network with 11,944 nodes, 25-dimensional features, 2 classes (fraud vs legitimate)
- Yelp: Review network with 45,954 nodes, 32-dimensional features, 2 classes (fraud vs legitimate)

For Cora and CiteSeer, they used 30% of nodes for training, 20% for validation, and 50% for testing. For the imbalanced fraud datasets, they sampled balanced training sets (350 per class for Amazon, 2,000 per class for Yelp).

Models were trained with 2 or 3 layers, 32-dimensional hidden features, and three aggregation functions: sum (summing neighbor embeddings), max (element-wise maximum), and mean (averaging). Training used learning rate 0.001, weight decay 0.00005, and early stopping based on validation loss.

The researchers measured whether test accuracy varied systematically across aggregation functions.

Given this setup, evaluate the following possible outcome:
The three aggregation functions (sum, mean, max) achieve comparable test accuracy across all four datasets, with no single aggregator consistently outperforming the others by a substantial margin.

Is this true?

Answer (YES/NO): YES